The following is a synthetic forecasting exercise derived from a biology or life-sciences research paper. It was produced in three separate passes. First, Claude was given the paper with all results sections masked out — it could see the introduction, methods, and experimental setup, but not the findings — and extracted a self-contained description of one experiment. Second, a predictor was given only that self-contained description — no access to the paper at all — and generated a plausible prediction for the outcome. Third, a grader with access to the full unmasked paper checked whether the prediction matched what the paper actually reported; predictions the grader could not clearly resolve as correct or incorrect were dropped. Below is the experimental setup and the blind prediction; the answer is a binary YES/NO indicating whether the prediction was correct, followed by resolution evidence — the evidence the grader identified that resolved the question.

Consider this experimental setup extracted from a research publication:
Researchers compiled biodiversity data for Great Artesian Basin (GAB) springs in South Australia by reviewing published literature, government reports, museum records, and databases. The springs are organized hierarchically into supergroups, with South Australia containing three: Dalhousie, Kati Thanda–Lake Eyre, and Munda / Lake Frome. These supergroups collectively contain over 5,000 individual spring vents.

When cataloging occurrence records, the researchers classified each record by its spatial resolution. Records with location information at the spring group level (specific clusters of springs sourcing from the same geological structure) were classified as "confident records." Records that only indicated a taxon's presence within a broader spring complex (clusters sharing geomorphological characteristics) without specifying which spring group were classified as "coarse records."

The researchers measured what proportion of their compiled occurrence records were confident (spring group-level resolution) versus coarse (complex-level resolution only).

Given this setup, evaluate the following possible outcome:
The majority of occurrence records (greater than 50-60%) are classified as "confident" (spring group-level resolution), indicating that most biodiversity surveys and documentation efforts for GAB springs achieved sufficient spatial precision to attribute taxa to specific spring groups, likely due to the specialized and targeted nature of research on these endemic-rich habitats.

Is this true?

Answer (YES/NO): NO